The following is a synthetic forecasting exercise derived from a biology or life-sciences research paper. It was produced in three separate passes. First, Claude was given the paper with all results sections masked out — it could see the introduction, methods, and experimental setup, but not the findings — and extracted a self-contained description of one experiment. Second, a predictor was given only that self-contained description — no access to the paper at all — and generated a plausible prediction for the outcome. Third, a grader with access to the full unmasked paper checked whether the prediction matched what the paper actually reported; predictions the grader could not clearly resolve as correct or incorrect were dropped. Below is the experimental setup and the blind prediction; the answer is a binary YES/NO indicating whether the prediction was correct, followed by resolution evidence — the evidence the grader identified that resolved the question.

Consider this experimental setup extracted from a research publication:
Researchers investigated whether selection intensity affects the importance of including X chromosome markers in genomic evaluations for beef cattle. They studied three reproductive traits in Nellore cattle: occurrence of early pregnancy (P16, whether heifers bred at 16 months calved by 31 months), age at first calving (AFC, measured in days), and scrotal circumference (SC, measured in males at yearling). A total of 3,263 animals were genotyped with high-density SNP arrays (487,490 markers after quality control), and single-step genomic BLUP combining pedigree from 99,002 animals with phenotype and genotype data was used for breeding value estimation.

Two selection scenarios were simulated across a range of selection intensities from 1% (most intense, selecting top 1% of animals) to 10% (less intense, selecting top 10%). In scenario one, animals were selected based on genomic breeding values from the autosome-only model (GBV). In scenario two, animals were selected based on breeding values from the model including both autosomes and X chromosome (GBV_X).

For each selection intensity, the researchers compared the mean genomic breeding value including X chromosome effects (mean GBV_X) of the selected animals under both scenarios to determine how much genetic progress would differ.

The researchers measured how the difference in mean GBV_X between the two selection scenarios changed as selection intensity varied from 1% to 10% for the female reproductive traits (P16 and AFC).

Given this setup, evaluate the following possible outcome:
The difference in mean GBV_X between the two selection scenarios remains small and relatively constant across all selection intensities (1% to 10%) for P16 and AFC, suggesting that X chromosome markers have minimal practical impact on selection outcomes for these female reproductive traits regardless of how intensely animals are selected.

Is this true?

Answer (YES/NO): NO